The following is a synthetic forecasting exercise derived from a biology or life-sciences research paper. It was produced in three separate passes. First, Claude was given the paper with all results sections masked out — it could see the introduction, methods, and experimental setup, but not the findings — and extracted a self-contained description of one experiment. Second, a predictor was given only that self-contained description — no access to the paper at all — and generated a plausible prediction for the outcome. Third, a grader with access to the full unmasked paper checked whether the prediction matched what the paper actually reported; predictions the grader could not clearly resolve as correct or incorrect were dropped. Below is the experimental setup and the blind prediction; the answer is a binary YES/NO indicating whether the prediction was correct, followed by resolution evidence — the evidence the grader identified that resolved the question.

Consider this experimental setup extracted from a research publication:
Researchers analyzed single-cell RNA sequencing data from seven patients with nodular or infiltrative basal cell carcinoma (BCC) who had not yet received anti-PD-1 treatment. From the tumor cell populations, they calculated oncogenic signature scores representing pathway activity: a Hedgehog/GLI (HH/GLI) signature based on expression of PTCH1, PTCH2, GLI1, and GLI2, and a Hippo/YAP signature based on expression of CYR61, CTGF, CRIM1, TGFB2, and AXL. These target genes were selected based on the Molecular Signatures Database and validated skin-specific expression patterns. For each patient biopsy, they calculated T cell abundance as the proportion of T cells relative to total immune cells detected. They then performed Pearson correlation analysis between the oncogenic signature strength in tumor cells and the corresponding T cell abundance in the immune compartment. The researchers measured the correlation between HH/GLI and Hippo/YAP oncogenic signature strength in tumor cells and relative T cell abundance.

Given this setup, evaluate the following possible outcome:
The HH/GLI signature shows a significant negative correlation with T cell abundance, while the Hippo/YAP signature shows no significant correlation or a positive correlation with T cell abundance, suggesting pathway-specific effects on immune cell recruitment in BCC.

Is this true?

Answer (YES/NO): NO